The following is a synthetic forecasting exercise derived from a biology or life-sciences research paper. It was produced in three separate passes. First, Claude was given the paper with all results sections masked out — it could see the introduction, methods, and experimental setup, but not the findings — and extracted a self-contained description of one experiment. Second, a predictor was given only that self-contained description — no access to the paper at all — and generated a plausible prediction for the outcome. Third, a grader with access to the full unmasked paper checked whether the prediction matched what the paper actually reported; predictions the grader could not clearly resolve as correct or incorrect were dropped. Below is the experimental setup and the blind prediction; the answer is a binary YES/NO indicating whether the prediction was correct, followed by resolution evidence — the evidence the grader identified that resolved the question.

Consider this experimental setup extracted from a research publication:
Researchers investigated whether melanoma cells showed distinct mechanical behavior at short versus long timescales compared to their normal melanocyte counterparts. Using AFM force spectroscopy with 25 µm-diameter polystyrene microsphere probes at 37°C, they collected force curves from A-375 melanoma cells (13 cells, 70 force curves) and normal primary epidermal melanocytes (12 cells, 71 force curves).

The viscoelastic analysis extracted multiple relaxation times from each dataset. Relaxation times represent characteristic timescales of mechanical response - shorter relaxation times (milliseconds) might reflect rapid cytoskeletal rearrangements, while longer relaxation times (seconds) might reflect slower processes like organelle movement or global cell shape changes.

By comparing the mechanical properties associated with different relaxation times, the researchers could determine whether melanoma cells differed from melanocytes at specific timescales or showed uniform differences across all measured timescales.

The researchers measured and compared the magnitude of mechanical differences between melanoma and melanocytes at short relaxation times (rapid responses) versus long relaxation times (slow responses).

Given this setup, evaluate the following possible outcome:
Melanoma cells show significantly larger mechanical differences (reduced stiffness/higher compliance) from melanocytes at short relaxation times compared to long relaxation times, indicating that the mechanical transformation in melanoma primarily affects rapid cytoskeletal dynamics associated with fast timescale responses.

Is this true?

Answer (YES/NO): NO